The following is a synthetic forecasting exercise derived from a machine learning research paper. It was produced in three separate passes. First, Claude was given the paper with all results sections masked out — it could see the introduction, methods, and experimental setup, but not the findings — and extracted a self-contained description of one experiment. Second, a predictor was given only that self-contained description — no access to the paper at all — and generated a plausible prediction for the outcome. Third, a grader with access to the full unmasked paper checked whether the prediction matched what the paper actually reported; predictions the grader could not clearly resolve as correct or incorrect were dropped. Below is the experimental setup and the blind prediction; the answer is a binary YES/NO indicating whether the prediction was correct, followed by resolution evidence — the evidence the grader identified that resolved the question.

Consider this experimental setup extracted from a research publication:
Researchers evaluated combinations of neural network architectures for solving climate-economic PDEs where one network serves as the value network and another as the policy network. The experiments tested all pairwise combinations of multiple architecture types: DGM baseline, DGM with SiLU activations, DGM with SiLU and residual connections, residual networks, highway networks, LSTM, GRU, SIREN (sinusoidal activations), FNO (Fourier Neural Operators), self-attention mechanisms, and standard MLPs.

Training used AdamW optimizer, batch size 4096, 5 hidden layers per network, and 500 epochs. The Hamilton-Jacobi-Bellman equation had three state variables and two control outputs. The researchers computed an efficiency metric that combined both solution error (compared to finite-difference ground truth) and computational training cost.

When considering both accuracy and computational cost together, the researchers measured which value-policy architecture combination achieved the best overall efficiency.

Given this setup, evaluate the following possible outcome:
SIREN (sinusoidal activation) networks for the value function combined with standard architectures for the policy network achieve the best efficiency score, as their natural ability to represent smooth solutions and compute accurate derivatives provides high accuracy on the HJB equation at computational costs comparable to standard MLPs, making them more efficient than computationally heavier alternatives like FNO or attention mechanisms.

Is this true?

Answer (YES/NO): NO